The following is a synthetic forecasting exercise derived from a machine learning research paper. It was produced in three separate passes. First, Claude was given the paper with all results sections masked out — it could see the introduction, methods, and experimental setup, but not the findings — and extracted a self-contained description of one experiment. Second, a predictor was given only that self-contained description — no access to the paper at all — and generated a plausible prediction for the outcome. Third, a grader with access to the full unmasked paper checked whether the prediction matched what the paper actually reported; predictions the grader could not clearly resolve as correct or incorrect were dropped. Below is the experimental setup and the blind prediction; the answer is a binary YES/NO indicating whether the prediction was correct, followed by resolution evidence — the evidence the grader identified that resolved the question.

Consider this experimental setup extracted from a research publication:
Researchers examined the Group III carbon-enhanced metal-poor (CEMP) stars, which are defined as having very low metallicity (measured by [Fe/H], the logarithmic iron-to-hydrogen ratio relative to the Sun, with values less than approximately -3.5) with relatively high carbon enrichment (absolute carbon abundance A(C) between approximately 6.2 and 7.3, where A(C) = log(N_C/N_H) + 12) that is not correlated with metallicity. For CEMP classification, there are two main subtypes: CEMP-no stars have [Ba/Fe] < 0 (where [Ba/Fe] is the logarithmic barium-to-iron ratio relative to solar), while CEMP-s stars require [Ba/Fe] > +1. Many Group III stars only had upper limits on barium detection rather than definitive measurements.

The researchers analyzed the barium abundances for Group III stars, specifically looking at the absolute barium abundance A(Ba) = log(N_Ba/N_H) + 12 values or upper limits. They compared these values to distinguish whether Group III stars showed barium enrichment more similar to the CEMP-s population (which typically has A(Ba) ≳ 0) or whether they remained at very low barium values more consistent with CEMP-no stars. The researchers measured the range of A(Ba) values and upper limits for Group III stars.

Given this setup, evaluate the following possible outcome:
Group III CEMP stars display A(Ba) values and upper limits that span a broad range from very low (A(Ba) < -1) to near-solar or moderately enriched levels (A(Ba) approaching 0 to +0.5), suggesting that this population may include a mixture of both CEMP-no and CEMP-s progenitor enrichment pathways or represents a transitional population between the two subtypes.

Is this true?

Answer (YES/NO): NO